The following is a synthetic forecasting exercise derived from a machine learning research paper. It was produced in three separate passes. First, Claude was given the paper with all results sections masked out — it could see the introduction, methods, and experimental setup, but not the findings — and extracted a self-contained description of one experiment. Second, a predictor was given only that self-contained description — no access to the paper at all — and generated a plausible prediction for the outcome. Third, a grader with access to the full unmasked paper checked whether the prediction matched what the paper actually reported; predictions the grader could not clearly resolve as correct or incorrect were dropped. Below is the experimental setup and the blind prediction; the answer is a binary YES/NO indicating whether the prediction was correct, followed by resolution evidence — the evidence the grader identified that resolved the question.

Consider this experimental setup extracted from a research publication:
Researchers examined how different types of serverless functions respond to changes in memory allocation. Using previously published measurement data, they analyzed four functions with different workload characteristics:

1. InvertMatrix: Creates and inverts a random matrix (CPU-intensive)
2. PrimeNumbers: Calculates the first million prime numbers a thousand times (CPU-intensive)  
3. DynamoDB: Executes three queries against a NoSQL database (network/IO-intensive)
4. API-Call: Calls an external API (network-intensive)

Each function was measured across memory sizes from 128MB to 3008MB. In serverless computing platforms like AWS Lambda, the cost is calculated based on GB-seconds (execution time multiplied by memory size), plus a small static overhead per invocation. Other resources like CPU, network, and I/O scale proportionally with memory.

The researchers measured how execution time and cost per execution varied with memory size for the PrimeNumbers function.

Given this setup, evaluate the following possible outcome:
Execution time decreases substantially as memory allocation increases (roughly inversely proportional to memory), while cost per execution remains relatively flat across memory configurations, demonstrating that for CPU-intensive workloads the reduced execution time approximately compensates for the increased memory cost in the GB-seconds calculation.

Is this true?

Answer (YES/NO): NO